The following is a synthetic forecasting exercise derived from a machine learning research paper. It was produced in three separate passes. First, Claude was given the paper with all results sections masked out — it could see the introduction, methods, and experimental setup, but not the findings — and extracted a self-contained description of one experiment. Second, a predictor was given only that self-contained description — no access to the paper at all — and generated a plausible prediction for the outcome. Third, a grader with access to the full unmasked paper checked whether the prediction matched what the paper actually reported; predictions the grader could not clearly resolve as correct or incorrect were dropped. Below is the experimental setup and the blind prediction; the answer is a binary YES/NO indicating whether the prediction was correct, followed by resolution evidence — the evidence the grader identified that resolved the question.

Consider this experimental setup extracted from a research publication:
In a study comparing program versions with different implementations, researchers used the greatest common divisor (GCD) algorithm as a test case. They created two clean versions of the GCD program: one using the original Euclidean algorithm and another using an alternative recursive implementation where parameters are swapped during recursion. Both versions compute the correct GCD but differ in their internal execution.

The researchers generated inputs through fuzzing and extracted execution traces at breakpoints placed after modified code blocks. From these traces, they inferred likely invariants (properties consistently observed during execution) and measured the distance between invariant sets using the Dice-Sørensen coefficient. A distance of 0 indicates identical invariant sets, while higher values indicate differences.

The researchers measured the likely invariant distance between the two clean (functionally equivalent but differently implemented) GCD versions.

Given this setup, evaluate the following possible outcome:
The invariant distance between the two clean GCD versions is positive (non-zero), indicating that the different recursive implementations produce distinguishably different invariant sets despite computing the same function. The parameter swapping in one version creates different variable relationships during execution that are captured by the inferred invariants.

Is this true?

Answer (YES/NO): YES